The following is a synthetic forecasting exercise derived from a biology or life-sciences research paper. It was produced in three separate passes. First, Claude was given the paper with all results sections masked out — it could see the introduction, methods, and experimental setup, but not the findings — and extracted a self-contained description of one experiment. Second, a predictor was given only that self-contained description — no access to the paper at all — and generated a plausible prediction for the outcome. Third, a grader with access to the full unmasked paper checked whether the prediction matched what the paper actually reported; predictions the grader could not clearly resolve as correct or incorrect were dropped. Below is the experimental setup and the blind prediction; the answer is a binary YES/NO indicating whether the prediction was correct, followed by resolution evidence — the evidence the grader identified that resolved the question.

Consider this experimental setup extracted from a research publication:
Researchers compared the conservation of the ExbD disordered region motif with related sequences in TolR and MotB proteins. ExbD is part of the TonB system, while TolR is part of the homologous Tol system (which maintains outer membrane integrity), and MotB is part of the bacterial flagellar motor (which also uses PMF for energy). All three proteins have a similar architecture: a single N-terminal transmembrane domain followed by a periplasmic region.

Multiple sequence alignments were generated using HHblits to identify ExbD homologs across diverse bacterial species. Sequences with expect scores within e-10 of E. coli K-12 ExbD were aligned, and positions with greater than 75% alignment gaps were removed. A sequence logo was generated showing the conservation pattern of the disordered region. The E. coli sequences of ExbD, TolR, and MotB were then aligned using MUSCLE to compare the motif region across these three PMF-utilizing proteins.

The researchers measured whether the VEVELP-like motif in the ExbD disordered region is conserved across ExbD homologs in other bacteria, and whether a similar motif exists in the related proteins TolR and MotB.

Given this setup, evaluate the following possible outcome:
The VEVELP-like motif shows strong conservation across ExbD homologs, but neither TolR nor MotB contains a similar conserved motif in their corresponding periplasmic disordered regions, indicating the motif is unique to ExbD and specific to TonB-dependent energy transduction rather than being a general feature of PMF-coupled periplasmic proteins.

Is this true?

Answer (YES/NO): NO